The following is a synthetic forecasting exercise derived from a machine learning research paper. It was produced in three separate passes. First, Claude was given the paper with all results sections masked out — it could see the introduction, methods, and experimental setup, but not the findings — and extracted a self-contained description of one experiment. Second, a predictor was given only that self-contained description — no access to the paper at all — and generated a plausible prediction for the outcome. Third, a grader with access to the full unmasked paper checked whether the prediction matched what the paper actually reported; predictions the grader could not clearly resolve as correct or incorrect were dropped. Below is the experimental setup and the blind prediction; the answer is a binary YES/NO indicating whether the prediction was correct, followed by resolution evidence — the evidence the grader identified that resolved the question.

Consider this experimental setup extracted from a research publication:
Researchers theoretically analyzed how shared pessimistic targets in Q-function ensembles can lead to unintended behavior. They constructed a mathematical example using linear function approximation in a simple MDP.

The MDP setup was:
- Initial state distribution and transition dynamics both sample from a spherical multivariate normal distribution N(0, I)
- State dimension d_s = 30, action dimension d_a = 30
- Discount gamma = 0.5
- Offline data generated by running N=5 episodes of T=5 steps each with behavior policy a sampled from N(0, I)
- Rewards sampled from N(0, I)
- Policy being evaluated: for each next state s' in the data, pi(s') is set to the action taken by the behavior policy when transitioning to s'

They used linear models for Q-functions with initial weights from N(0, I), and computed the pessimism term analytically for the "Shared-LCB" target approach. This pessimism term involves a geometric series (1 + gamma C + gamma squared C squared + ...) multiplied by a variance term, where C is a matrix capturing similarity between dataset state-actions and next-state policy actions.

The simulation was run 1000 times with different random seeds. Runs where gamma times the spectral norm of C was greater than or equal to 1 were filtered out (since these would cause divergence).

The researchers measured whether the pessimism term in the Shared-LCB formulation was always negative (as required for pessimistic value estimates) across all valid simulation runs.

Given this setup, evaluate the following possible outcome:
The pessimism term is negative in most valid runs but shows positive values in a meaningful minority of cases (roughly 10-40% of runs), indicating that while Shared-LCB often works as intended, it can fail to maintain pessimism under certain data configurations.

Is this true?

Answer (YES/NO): YES